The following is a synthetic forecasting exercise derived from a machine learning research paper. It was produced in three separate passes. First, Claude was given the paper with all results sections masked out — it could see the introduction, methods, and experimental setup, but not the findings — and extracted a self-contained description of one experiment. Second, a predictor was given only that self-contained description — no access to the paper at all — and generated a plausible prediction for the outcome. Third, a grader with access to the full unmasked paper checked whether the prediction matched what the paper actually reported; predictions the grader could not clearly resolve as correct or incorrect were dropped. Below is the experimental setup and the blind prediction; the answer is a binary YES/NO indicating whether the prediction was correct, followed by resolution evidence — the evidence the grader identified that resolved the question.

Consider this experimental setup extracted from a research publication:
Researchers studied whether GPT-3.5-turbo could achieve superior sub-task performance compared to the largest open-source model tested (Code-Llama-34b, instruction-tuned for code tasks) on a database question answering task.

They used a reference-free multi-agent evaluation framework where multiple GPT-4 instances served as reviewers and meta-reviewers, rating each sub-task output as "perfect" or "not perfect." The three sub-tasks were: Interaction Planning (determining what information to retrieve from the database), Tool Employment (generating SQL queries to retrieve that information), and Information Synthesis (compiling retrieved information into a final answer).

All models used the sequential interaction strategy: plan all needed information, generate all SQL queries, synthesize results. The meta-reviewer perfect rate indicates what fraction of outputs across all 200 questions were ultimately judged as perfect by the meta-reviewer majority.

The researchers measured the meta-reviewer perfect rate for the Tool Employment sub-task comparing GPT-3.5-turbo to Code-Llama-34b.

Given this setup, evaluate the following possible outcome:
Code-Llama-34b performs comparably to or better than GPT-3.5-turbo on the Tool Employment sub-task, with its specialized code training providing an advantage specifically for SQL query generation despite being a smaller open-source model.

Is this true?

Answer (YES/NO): NO